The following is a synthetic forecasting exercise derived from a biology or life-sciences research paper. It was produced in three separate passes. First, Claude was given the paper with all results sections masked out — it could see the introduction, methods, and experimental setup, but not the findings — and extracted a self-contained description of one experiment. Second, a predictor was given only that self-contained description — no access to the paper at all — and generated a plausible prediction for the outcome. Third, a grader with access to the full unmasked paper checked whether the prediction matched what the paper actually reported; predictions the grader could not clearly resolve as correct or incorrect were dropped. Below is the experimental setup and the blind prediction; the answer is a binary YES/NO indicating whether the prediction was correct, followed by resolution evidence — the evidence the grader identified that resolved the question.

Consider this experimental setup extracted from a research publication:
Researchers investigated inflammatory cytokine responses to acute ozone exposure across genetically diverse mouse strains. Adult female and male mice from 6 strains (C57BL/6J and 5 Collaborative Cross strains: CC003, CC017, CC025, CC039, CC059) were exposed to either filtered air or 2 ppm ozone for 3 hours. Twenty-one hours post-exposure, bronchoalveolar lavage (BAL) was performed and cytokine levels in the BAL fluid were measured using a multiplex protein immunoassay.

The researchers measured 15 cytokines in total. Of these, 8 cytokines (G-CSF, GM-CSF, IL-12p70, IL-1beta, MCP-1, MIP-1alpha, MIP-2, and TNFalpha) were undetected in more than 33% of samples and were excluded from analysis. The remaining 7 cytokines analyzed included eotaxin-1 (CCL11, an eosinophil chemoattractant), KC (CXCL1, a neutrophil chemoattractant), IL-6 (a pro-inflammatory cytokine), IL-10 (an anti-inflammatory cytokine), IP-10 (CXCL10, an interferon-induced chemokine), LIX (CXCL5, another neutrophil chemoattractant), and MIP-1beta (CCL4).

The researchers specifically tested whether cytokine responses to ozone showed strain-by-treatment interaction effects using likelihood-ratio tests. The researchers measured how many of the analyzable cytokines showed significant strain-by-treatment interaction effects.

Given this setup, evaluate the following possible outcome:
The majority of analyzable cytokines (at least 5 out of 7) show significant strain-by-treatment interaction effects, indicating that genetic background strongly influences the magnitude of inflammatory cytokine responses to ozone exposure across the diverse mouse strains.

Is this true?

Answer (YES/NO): NO